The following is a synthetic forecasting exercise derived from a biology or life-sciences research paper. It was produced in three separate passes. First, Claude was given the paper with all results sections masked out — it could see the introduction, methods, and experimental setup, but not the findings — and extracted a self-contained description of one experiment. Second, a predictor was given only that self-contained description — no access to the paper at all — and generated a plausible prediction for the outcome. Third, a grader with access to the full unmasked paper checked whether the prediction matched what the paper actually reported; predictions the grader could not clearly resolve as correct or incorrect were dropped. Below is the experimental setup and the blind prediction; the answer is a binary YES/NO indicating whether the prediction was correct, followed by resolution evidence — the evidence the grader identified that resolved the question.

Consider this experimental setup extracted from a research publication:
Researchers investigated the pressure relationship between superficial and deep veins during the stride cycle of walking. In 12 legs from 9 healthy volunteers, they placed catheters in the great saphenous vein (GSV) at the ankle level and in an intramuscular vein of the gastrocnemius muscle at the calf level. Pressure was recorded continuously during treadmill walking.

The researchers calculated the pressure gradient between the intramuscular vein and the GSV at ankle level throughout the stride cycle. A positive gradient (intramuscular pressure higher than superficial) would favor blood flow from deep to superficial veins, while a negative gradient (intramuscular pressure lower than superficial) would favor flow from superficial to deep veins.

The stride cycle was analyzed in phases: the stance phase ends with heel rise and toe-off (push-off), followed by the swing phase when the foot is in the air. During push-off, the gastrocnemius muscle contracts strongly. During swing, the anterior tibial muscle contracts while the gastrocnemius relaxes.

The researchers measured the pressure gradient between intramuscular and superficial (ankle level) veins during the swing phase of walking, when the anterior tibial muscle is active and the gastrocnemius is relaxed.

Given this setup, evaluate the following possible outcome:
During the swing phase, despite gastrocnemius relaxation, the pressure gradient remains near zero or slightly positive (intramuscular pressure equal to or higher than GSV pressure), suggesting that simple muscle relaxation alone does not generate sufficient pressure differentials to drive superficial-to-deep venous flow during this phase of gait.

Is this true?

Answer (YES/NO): NO